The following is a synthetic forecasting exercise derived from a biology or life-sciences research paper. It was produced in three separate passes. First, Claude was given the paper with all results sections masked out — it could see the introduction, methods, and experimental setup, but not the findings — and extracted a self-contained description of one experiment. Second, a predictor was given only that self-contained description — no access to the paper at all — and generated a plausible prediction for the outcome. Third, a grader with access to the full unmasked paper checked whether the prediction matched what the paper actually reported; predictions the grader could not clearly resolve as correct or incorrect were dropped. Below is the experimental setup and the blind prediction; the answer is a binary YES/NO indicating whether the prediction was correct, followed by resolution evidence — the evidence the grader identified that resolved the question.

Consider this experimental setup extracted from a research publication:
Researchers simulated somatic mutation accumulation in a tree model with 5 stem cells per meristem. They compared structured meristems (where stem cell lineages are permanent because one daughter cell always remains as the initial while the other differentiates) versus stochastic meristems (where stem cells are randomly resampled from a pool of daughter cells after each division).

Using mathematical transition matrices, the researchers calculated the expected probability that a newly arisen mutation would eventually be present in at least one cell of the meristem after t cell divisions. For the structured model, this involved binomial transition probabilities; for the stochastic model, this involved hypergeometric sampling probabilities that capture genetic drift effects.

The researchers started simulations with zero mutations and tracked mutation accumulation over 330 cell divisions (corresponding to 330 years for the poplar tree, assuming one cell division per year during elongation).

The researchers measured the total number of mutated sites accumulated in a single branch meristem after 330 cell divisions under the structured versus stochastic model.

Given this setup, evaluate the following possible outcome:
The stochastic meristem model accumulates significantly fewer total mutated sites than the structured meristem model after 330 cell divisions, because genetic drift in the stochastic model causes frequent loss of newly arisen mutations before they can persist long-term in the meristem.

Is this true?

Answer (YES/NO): YES